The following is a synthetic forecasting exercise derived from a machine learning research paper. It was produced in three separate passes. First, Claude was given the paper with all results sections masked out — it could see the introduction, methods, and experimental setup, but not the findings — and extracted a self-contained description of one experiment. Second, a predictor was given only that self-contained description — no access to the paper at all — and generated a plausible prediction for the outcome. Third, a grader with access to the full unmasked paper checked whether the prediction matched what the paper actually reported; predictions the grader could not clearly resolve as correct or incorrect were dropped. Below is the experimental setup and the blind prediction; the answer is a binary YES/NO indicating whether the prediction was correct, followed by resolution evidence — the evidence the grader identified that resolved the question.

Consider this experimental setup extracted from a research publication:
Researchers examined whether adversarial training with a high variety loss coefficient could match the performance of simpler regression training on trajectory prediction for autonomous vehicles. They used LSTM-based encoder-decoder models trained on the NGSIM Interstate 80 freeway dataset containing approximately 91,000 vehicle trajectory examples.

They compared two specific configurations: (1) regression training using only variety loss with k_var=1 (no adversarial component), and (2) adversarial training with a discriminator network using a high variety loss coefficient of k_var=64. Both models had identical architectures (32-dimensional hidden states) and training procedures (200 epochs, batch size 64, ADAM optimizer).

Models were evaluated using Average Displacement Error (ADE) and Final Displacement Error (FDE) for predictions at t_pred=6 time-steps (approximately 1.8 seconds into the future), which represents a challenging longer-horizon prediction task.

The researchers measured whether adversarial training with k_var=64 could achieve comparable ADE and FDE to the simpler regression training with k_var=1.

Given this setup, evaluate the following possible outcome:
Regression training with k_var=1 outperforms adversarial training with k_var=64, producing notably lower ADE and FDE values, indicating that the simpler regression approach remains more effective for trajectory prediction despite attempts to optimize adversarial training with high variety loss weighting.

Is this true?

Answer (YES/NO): NO